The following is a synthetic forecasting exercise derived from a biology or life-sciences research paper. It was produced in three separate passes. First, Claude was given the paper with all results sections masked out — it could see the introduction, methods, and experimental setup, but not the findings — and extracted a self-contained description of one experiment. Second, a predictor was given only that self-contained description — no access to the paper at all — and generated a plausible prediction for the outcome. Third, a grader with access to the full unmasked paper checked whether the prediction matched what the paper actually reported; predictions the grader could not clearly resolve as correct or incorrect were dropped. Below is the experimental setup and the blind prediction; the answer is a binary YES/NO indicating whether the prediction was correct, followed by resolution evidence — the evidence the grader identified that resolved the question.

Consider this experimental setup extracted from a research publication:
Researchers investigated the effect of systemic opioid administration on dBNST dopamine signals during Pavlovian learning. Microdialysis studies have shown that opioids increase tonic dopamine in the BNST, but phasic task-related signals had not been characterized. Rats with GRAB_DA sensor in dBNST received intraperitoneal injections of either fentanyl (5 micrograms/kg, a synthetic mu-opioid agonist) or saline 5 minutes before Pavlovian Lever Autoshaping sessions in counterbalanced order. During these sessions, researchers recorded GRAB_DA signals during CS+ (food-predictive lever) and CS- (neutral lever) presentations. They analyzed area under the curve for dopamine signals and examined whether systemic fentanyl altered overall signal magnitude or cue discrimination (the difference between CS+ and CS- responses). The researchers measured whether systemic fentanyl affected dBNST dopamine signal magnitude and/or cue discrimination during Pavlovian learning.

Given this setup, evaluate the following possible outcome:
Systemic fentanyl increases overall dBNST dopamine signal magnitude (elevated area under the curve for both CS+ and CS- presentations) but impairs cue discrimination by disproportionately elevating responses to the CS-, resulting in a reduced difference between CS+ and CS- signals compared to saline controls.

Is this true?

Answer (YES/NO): NO